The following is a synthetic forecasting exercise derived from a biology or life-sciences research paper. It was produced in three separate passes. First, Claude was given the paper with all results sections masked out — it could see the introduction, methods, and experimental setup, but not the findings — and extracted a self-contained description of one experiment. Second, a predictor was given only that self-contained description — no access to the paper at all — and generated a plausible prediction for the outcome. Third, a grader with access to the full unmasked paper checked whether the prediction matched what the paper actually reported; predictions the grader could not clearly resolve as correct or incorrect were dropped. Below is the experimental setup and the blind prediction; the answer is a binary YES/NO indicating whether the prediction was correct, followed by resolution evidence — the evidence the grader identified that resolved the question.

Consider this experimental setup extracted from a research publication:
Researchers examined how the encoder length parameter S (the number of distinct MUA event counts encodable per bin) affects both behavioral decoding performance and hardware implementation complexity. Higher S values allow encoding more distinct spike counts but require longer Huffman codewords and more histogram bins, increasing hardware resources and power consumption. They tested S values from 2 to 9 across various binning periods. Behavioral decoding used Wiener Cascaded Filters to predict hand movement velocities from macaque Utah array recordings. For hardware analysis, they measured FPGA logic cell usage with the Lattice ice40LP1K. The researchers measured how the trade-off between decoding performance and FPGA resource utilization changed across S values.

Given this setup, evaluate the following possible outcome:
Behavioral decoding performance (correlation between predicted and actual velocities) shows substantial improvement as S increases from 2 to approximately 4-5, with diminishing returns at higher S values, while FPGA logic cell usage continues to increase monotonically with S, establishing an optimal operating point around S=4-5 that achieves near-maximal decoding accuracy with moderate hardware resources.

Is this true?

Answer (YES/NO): NO